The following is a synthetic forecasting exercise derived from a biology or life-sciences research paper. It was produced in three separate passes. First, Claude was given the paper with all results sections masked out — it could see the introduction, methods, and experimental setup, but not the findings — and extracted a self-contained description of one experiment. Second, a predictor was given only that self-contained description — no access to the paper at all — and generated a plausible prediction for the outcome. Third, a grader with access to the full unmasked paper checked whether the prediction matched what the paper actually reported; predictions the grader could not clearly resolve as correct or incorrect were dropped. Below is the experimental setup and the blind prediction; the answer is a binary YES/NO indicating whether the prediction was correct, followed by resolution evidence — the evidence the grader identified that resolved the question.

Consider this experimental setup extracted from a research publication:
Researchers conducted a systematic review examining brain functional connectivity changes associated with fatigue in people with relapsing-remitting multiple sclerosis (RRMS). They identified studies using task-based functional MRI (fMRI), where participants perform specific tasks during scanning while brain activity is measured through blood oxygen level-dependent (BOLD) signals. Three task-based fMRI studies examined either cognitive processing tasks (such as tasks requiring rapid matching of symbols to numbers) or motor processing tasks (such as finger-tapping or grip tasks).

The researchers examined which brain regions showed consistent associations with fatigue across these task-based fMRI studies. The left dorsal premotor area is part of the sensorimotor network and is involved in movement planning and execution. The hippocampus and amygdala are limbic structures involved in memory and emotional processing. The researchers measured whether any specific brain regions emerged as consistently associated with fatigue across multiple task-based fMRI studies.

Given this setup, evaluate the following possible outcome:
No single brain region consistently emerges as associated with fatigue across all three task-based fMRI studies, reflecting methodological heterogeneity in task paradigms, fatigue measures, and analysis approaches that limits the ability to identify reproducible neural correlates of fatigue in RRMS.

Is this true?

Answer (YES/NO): NO